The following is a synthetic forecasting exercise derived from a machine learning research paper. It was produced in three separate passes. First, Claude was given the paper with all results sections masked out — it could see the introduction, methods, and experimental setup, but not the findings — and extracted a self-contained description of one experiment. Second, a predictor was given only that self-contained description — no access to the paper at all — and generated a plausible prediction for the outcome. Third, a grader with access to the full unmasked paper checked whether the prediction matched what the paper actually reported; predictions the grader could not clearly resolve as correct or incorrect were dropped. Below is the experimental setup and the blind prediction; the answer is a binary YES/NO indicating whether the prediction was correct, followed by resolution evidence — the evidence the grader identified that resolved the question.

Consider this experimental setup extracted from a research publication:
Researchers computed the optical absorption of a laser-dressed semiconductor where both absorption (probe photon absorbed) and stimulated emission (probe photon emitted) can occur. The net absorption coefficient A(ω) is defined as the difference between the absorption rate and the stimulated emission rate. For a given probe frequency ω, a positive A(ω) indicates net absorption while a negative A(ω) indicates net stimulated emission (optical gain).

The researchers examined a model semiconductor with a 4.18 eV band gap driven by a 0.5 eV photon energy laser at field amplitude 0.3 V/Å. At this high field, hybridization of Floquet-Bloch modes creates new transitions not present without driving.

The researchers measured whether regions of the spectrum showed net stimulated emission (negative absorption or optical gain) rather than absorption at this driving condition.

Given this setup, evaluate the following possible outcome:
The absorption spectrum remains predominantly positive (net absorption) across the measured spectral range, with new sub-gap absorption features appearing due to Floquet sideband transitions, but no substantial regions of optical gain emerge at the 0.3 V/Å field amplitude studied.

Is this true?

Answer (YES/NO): NO